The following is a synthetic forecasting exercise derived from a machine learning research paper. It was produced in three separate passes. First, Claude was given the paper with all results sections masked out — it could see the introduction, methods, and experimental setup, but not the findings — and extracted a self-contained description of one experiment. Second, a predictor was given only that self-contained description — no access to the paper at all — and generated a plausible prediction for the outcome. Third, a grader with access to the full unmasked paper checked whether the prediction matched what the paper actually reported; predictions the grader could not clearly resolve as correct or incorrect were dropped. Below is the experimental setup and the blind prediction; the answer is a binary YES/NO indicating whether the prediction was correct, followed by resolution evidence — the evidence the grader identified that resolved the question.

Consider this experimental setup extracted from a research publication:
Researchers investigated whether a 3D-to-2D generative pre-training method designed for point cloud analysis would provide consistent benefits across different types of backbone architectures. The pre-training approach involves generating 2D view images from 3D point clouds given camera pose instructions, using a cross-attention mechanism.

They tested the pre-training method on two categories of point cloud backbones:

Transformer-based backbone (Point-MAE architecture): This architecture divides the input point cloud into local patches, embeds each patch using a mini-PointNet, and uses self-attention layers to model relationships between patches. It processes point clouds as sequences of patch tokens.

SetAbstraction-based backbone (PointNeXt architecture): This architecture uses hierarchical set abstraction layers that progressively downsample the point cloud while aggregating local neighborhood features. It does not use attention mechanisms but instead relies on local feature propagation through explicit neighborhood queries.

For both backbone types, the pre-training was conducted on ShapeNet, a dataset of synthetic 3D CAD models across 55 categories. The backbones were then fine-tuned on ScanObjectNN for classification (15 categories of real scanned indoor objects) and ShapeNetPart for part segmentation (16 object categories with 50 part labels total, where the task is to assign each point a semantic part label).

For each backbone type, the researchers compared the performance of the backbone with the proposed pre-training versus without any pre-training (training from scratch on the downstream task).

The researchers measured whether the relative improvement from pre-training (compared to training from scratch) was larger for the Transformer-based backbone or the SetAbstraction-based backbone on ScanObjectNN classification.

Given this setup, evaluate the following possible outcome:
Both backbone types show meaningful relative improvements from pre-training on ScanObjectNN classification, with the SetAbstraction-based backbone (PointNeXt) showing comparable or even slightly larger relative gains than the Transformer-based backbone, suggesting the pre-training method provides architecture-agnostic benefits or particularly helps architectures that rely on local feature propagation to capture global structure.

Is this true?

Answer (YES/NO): NO